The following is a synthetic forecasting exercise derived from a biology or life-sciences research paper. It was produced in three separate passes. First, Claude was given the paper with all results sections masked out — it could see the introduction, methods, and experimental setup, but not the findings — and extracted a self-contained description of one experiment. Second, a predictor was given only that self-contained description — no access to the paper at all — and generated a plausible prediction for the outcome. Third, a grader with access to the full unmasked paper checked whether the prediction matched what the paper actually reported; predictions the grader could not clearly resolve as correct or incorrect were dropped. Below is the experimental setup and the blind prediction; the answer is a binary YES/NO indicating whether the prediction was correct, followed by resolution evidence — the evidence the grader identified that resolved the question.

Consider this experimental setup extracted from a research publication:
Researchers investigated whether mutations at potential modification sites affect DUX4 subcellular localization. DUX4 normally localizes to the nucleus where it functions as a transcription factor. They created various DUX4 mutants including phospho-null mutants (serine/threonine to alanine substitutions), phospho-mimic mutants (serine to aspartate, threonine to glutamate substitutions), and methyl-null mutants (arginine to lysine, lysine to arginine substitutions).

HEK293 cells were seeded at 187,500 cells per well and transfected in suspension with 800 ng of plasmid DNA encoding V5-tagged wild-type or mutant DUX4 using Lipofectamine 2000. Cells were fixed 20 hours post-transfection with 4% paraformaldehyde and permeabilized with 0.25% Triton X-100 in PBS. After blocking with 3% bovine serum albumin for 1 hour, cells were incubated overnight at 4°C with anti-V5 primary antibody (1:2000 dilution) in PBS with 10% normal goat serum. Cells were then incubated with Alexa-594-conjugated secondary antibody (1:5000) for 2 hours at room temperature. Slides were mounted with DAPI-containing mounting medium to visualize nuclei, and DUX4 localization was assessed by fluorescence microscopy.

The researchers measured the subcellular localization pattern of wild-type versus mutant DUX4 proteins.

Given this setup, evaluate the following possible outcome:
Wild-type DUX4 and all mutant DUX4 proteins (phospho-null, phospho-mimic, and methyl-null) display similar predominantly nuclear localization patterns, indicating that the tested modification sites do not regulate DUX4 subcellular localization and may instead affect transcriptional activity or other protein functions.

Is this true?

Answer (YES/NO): YES